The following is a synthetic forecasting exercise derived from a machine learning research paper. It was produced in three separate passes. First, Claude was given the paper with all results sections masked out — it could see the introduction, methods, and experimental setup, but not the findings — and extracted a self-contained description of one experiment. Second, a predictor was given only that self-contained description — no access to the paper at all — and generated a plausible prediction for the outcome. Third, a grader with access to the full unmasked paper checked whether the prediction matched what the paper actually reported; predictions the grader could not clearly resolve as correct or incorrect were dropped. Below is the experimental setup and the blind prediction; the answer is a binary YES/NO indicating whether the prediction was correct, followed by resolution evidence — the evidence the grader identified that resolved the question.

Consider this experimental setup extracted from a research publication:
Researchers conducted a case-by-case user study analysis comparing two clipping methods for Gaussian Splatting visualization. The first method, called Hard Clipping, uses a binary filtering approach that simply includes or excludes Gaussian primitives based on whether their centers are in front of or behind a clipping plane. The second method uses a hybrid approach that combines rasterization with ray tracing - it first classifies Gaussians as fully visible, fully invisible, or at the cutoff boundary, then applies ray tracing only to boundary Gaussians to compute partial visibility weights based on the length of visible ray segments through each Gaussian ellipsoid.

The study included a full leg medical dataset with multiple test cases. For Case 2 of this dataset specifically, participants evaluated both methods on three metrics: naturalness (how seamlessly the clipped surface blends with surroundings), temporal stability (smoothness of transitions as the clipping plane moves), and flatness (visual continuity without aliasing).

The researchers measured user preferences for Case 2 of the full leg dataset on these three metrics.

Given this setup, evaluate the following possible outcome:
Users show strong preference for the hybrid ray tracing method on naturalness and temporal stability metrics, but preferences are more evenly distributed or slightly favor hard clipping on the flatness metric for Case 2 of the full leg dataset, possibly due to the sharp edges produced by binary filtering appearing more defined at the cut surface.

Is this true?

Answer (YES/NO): NO